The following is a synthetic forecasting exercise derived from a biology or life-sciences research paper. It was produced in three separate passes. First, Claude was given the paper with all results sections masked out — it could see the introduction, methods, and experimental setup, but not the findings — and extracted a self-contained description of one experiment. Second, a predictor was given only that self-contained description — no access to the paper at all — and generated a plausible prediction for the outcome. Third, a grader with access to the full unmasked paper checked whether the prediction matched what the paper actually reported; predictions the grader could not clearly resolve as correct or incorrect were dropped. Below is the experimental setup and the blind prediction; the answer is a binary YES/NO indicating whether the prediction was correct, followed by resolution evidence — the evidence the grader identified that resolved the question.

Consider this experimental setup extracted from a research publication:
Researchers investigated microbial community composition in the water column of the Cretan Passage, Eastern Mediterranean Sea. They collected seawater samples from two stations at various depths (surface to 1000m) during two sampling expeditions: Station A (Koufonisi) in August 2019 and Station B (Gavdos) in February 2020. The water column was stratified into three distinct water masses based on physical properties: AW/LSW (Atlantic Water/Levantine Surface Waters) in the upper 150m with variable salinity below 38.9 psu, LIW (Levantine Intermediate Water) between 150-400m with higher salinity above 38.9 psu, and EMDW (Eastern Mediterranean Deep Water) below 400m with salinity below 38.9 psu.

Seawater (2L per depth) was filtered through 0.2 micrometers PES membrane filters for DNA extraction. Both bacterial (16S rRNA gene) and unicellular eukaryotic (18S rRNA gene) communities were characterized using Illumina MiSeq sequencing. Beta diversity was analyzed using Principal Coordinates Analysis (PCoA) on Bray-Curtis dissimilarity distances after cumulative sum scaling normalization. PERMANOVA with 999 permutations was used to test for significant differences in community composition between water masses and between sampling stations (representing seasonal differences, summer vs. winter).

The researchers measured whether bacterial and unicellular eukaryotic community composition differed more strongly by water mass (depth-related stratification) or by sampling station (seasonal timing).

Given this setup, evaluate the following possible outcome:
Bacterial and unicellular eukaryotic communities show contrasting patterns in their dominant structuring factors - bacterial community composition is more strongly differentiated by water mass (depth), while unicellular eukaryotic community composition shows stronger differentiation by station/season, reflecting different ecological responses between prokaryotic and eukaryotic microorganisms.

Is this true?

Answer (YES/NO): NO